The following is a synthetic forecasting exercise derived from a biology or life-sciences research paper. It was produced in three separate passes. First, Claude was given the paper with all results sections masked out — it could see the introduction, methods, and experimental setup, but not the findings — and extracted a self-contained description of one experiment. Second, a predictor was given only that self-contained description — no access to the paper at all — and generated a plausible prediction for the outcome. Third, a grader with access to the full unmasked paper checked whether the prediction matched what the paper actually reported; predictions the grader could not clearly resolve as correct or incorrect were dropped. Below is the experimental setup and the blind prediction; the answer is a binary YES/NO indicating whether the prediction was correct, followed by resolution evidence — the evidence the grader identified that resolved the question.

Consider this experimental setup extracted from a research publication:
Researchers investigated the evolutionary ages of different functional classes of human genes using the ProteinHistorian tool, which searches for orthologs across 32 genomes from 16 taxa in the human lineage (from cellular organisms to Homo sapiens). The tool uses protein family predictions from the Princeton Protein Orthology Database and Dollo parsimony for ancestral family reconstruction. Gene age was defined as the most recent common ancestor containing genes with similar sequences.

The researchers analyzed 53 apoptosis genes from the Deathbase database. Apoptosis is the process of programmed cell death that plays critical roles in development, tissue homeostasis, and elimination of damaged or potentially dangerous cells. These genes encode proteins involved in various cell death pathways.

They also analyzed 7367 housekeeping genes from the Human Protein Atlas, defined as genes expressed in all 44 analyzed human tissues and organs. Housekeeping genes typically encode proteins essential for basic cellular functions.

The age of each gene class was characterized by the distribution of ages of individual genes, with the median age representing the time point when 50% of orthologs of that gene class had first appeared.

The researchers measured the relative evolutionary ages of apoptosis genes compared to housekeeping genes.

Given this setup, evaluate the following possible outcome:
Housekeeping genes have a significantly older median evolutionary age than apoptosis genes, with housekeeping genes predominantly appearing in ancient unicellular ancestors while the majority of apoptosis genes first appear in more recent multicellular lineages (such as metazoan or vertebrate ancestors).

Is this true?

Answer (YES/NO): NO